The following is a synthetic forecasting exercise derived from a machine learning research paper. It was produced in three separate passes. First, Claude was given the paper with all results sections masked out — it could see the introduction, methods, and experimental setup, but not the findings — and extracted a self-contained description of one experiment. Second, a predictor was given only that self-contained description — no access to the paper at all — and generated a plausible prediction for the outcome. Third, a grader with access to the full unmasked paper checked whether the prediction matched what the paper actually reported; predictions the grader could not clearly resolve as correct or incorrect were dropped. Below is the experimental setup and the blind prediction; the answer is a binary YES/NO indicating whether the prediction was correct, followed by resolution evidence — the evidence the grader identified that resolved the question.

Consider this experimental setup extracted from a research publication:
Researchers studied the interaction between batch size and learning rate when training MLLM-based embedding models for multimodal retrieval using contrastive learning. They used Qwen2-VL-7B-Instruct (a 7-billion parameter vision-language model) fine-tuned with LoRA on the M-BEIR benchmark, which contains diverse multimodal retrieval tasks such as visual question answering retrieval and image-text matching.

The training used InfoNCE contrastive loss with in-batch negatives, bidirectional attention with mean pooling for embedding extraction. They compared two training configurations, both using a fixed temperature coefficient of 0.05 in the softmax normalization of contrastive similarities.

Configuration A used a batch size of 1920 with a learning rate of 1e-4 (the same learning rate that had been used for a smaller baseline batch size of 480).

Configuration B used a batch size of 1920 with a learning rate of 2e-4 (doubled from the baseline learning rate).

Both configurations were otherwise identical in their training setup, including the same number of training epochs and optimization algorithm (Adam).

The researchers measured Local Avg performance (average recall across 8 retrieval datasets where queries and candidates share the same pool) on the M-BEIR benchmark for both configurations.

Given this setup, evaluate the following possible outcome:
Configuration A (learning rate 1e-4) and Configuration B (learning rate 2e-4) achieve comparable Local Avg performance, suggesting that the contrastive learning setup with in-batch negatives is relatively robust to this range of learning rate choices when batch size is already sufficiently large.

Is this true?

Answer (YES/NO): NO